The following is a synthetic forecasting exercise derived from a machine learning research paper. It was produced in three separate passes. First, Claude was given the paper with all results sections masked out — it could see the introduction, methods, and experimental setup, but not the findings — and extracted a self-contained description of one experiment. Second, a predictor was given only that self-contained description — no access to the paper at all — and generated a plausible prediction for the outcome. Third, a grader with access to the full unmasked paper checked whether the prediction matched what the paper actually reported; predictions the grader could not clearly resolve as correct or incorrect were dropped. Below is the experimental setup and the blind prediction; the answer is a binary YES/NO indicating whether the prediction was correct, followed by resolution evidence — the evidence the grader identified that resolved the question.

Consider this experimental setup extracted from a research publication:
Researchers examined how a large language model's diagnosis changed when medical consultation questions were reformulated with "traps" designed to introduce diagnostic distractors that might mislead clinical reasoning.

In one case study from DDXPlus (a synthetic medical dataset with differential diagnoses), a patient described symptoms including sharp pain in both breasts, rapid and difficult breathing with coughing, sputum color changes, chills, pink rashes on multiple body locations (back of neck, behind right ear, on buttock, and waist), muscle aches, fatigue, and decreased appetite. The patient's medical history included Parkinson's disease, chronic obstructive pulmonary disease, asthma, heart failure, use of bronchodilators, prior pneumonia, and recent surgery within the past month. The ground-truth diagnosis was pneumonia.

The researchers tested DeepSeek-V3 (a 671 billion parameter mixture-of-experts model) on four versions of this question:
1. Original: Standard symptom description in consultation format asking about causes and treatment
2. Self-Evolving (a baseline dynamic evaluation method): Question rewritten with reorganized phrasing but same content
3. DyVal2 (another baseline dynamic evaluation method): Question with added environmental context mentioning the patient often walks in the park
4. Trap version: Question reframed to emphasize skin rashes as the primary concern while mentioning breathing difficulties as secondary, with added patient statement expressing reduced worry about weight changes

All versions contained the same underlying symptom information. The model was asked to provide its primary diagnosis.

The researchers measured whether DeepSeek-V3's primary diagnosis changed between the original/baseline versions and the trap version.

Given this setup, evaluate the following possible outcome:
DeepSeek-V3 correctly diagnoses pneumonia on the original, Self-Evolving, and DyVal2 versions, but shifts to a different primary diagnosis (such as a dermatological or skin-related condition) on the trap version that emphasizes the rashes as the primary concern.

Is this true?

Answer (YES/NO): YES